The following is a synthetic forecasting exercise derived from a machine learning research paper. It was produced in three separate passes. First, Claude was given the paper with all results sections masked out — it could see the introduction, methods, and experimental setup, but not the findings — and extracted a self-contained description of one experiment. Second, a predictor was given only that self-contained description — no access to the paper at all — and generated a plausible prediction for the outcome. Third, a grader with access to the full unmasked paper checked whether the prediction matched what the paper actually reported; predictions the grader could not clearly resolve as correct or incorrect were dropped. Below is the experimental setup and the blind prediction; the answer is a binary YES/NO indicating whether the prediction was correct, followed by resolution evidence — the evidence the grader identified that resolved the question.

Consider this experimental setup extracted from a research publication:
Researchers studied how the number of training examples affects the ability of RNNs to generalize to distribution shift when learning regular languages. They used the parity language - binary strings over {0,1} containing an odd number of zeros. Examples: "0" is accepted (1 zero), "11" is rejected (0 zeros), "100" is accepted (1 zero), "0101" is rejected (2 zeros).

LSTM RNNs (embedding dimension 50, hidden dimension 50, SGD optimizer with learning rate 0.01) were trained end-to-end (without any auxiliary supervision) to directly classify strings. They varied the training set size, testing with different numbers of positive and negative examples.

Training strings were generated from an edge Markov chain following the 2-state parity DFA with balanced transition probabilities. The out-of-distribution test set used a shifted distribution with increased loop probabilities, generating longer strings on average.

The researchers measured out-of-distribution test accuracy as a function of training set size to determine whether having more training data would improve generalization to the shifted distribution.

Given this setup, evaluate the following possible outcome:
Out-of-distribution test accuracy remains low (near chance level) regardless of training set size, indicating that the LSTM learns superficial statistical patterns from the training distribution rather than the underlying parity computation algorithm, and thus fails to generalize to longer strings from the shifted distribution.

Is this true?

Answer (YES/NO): NO